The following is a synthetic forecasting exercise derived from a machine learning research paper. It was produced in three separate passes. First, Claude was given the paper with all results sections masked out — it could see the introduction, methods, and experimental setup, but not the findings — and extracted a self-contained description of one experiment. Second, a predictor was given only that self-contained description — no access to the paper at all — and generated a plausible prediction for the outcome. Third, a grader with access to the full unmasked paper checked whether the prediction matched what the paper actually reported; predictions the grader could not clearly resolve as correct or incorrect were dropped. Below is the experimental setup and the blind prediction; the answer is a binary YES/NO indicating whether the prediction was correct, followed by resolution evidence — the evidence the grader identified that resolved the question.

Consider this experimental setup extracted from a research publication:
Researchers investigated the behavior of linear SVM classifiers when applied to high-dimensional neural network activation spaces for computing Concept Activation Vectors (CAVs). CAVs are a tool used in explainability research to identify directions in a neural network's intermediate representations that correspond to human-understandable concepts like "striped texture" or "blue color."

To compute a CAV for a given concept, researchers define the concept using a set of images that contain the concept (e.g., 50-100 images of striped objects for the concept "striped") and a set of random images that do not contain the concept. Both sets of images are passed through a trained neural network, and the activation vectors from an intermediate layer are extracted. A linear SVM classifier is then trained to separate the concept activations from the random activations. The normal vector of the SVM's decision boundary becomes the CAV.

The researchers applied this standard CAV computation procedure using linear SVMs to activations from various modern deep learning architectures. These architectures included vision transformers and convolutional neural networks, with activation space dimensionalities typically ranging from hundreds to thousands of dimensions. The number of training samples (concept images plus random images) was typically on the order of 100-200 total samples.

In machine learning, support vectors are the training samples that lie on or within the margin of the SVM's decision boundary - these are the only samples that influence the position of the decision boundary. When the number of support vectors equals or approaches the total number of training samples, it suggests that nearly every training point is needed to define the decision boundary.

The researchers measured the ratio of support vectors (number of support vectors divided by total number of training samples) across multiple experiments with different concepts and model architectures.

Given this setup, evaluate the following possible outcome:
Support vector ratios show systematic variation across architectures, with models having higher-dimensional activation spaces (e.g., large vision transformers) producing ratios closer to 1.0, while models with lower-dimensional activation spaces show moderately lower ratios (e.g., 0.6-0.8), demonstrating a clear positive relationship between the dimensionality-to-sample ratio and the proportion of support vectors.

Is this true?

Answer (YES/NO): NO